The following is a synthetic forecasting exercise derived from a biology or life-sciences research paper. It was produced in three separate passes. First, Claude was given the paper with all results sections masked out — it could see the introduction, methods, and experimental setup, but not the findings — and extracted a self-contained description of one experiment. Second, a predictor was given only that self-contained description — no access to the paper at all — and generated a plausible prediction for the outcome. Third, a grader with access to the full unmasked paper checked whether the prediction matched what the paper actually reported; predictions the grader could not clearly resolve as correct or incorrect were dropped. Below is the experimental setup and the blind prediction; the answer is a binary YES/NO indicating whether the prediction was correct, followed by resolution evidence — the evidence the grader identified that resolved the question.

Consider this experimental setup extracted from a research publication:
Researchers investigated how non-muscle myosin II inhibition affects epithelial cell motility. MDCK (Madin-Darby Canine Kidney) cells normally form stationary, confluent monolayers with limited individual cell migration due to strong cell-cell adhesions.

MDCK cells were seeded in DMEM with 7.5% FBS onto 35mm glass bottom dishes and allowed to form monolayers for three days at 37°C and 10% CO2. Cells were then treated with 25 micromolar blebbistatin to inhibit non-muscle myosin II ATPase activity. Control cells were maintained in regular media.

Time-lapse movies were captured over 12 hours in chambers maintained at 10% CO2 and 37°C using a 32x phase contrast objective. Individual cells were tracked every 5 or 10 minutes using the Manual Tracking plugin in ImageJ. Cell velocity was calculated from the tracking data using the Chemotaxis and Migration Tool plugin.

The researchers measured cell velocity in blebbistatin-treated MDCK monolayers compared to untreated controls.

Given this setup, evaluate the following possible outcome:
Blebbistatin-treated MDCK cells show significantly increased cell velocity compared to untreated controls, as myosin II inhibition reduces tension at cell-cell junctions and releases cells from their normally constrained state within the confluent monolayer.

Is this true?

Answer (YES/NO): YES